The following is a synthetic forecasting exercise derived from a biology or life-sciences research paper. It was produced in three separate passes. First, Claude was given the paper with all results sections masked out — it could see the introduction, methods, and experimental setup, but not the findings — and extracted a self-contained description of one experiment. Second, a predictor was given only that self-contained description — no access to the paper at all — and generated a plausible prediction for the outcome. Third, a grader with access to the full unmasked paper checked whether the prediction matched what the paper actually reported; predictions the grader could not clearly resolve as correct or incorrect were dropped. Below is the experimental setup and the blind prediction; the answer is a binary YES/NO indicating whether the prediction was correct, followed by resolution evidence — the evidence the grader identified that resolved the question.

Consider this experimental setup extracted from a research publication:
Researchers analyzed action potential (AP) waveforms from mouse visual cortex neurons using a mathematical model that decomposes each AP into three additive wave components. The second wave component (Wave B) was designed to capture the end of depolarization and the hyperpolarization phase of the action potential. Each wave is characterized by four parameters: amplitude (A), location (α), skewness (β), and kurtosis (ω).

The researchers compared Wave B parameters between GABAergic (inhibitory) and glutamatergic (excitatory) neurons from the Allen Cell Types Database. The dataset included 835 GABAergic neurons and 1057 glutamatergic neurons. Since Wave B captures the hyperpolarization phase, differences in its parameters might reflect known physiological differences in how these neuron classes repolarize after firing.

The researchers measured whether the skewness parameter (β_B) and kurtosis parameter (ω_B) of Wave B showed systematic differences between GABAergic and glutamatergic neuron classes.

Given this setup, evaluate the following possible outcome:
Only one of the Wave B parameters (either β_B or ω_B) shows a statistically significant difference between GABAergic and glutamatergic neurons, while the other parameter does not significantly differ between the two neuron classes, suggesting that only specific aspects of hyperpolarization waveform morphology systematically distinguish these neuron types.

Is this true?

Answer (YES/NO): NO